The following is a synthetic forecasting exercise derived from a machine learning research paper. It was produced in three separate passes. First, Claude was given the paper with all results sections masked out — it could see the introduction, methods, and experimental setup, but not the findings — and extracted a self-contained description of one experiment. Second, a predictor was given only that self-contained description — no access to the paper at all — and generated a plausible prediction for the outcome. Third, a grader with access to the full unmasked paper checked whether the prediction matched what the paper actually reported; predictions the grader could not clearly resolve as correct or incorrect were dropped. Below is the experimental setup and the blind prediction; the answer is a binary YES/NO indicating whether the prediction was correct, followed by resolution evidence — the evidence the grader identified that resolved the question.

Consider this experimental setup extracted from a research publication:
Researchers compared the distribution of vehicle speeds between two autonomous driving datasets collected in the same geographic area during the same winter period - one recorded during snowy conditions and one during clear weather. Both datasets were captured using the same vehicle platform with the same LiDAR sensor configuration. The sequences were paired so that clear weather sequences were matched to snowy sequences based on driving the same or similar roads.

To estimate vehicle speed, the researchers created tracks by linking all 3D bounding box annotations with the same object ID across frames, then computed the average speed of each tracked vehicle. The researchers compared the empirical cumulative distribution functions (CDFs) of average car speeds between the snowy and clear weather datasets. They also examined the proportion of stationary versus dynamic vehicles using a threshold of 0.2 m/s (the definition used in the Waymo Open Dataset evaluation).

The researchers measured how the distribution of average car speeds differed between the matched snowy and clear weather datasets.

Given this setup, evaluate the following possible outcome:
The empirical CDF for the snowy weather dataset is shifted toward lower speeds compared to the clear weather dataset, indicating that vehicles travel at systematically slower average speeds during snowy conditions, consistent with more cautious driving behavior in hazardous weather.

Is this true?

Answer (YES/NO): YES